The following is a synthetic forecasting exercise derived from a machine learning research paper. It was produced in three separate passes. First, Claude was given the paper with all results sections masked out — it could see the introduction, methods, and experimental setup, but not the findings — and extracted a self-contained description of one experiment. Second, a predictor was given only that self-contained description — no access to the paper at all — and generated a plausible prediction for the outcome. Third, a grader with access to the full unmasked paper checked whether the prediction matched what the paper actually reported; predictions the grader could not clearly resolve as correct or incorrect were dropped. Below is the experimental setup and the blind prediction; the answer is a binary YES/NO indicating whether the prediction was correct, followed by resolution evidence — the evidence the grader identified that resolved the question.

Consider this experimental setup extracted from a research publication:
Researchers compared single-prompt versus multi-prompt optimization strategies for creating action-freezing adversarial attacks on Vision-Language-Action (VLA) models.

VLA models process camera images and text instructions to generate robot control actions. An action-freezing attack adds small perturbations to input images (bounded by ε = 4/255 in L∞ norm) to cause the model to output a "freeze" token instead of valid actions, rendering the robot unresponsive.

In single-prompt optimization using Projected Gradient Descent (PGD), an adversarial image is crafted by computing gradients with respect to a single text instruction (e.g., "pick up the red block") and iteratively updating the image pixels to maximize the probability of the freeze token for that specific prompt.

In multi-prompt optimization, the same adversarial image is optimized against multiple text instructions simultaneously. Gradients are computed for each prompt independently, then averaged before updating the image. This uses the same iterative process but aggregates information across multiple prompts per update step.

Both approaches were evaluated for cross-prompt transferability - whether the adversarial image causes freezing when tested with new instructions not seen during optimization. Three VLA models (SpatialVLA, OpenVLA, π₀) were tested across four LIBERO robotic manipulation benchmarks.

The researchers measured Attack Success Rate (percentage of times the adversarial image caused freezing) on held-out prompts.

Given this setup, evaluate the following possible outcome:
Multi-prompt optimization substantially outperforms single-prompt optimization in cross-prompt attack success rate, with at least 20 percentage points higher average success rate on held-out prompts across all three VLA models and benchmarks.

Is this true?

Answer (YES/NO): YES